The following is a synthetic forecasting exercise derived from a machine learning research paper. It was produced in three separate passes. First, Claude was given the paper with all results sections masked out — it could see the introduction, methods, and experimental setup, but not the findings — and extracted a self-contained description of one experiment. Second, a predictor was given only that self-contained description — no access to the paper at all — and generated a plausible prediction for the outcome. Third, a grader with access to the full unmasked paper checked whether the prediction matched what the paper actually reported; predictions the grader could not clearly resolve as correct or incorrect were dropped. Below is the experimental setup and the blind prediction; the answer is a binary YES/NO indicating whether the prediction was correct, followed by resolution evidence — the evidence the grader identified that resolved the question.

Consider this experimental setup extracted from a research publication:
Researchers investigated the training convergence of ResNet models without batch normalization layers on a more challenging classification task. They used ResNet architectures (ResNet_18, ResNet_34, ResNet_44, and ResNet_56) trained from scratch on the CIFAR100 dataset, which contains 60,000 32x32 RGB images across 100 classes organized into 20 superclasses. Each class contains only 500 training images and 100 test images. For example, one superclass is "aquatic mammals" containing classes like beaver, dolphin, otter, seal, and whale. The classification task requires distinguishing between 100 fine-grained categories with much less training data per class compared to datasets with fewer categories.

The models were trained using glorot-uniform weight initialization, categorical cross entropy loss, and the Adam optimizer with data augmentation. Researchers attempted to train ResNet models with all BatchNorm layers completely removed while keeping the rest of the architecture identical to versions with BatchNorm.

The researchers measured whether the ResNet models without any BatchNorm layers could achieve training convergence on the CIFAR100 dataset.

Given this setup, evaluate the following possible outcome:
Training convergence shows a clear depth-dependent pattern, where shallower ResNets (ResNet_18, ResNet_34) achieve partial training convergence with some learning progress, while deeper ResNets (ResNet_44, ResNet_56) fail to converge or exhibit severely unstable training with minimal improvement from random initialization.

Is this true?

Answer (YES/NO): NO